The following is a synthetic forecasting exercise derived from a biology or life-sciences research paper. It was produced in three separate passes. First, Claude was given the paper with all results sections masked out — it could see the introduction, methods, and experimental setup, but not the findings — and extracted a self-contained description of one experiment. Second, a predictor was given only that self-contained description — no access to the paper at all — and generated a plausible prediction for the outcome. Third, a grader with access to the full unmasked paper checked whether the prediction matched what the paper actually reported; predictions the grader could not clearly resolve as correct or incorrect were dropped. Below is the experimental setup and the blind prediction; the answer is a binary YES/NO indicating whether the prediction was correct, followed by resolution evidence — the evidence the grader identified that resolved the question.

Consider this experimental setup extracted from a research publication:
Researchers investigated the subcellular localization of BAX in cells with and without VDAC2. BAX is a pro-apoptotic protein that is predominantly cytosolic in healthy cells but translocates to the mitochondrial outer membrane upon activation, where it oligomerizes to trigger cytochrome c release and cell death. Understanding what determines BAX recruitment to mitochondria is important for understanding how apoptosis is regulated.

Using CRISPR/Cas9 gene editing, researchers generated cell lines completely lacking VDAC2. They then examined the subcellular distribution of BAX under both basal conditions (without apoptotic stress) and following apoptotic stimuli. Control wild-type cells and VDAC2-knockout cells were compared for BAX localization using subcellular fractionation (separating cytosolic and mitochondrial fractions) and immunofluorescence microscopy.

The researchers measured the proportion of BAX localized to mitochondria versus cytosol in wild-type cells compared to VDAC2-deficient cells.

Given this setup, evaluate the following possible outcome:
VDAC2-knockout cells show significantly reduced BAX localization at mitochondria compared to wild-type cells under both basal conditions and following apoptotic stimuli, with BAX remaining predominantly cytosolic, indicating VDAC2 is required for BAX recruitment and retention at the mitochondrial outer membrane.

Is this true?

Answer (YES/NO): YES